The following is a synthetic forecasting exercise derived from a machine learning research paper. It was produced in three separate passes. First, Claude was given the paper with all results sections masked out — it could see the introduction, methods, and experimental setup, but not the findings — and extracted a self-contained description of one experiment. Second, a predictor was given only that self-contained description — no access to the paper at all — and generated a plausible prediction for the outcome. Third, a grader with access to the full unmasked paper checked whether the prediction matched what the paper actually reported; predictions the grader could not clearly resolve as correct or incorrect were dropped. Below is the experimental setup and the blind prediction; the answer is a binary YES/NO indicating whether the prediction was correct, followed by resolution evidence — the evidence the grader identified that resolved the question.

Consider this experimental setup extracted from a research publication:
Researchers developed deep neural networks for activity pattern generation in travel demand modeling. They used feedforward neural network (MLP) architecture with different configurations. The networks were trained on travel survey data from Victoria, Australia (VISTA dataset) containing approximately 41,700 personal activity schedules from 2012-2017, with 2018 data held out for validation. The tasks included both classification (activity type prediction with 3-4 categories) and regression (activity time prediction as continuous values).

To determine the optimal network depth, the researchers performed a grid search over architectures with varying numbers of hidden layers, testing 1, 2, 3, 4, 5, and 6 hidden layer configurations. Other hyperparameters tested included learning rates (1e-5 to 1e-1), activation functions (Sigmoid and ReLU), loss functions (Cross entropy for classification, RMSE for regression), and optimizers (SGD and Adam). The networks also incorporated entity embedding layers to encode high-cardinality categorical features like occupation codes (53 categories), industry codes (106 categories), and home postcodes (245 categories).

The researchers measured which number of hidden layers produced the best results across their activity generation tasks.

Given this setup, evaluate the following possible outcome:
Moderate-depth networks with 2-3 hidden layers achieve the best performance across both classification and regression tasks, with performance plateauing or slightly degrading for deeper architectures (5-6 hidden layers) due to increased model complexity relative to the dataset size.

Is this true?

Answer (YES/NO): NO